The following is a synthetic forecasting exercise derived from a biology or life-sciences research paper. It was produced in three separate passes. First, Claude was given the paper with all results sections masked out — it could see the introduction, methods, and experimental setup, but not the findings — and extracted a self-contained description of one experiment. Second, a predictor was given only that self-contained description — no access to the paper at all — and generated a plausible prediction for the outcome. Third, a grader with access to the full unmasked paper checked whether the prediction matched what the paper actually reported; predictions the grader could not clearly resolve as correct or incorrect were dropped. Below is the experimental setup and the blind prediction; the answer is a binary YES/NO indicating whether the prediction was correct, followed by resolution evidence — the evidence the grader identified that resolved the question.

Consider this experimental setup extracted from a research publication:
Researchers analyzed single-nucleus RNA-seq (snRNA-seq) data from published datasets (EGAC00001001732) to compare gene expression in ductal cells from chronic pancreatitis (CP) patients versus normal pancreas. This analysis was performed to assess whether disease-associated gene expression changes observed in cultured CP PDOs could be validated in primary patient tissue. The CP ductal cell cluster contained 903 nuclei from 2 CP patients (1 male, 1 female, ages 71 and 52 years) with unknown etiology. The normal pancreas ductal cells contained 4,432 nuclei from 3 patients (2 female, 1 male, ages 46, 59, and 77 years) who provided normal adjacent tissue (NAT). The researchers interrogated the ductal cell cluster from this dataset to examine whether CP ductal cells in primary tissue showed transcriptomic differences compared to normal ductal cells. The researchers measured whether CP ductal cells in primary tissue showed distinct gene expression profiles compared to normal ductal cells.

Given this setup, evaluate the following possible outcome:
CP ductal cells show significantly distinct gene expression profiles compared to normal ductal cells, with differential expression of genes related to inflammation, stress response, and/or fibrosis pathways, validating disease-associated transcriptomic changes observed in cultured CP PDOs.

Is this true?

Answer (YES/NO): NO